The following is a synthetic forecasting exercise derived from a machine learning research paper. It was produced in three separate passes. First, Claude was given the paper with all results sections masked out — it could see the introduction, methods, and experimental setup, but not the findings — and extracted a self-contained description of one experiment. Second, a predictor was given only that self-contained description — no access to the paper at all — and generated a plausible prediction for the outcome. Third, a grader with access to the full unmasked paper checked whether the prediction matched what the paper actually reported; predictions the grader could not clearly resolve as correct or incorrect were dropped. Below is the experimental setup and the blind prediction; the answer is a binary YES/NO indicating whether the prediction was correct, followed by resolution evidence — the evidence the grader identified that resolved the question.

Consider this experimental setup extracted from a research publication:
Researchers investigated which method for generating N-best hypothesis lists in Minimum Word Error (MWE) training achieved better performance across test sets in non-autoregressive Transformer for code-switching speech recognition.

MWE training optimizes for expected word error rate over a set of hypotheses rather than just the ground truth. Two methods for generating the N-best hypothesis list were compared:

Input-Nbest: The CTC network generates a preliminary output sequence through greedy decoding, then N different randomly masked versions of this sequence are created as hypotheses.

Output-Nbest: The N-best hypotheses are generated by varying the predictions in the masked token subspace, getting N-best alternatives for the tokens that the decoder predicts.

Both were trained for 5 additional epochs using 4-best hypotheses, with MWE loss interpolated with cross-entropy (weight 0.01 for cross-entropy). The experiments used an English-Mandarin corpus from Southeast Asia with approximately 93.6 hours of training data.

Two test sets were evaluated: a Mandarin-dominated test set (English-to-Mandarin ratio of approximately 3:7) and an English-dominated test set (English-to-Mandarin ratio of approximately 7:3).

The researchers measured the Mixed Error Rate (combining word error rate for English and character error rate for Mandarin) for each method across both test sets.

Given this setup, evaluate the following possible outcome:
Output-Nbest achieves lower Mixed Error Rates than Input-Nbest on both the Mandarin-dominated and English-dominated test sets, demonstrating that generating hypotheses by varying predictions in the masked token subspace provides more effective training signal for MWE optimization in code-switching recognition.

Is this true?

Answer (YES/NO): NO